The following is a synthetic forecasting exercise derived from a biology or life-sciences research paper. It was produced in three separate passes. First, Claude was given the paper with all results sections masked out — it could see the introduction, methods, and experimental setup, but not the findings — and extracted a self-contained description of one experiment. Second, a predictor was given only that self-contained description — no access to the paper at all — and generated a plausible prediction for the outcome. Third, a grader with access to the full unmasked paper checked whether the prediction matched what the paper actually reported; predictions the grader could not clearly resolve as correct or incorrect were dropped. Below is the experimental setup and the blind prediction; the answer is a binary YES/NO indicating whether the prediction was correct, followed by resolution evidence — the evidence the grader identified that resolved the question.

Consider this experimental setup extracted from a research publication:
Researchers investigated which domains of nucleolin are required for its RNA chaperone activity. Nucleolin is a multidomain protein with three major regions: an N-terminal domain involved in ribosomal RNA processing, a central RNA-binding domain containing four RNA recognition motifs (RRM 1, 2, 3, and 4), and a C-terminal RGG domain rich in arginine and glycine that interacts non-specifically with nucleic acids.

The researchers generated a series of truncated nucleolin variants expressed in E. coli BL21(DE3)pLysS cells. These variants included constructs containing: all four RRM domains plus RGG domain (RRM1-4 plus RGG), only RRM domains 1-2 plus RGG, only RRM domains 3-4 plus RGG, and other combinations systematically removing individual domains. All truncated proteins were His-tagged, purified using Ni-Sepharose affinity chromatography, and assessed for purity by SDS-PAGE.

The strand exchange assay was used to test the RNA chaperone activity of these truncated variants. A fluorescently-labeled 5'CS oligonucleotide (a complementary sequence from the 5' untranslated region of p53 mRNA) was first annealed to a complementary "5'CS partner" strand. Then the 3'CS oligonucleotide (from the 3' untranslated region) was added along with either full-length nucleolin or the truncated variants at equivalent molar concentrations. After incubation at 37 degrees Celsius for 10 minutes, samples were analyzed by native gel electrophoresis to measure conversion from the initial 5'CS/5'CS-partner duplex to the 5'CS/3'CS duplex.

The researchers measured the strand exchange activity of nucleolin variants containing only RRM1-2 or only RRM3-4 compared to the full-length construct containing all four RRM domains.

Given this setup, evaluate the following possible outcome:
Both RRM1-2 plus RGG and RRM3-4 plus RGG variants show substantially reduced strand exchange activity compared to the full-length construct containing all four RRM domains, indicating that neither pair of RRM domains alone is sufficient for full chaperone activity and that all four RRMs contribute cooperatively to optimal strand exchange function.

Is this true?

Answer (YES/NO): YES